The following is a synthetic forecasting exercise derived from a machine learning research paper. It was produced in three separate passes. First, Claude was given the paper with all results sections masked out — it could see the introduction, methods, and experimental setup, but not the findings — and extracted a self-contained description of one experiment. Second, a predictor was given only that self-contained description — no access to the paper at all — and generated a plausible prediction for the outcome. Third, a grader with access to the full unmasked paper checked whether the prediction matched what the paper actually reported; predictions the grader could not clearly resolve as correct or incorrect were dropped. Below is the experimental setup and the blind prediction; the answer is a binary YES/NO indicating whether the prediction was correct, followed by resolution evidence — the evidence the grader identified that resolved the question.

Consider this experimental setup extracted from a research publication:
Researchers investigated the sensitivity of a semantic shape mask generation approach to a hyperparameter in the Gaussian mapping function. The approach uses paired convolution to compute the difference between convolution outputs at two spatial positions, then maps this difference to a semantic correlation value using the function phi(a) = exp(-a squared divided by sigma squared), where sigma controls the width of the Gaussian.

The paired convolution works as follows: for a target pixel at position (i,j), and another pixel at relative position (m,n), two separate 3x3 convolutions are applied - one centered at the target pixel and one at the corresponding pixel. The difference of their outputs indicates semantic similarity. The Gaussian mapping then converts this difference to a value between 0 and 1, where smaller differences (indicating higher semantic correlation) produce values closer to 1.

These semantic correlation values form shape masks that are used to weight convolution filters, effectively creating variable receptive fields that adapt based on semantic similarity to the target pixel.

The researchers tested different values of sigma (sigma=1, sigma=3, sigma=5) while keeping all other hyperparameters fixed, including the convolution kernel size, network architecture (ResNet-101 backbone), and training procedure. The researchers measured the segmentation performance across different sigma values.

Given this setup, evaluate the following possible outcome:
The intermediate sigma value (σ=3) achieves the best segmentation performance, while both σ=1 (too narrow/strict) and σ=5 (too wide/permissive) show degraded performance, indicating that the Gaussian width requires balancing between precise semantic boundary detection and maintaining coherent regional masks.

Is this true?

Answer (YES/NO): NO